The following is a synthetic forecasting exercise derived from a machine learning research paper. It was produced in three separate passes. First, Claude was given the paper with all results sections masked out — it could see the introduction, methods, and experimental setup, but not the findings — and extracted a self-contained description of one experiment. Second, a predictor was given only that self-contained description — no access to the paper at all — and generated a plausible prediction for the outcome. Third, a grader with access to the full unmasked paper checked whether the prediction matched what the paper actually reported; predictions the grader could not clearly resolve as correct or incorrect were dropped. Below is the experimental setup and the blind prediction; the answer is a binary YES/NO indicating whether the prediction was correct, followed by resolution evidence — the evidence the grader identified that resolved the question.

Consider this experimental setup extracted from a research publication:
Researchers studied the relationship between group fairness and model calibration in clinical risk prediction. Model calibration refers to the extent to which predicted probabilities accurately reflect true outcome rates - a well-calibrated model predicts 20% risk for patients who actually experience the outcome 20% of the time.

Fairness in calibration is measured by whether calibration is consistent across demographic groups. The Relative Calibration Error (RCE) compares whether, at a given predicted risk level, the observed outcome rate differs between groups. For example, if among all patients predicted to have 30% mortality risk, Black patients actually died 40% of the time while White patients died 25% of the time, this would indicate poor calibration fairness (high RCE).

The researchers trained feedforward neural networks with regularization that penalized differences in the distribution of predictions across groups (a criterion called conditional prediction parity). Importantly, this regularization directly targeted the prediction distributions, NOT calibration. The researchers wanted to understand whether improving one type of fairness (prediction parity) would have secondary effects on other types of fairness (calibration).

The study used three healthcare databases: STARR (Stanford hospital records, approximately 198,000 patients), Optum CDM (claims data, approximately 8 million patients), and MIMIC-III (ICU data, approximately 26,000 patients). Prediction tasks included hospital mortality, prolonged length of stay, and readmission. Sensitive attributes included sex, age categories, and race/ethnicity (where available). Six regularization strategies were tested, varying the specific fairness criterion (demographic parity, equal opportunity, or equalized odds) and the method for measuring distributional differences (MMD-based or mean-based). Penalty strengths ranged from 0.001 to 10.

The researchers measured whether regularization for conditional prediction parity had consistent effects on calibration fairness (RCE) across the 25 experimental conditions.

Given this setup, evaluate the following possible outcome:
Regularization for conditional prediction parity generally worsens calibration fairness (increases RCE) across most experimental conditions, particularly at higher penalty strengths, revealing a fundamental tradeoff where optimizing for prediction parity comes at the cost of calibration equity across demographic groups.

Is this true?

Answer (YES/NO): NO